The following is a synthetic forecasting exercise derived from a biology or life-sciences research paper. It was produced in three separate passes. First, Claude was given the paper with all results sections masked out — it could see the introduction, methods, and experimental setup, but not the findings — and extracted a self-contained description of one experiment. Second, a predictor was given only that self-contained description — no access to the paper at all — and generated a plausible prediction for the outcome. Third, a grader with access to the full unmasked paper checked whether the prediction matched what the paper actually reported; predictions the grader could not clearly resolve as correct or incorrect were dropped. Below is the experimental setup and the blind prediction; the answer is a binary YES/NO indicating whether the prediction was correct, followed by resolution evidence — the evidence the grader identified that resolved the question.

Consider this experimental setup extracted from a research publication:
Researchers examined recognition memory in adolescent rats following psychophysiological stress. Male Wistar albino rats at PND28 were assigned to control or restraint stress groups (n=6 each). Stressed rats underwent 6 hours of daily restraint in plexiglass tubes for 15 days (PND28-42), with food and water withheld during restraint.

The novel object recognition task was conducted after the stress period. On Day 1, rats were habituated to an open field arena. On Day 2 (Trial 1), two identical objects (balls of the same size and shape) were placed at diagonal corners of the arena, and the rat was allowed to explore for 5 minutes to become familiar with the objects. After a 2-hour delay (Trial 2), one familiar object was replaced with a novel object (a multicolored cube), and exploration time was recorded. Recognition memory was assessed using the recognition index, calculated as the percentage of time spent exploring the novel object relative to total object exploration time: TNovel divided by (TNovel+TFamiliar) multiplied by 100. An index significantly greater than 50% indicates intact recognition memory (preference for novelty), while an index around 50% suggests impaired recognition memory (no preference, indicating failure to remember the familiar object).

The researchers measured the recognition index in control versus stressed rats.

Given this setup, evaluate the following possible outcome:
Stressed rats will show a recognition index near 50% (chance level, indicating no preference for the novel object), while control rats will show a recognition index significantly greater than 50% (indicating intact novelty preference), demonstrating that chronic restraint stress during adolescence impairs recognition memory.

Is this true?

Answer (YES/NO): NO